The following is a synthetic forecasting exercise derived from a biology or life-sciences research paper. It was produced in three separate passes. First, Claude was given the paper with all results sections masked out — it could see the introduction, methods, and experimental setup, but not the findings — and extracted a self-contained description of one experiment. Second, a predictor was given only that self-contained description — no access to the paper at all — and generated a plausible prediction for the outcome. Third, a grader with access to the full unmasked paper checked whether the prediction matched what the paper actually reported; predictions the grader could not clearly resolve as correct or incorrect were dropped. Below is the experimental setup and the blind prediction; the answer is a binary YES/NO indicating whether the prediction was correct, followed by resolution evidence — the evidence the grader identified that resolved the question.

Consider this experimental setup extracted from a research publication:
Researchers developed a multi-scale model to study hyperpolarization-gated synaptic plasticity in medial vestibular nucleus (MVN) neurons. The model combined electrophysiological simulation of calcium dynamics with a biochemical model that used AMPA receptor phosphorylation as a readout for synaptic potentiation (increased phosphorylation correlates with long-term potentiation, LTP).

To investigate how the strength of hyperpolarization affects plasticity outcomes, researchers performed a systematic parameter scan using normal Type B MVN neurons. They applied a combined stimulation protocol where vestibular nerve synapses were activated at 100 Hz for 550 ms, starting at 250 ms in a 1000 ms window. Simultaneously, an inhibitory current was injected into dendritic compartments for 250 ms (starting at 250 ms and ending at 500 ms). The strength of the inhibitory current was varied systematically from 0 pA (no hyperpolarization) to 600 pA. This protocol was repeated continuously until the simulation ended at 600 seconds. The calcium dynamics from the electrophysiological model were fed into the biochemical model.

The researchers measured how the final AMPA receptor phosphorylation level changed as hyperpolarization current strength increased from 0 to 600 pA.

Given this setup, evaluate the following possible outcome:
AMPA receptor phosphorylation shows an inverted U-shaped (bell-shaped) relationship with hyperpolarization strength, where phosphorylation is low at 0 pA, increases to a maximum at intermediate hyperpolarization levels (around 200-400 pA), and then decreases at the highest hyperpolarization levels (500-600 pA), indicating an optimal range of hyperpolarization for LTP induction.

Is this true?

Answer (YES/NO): NO